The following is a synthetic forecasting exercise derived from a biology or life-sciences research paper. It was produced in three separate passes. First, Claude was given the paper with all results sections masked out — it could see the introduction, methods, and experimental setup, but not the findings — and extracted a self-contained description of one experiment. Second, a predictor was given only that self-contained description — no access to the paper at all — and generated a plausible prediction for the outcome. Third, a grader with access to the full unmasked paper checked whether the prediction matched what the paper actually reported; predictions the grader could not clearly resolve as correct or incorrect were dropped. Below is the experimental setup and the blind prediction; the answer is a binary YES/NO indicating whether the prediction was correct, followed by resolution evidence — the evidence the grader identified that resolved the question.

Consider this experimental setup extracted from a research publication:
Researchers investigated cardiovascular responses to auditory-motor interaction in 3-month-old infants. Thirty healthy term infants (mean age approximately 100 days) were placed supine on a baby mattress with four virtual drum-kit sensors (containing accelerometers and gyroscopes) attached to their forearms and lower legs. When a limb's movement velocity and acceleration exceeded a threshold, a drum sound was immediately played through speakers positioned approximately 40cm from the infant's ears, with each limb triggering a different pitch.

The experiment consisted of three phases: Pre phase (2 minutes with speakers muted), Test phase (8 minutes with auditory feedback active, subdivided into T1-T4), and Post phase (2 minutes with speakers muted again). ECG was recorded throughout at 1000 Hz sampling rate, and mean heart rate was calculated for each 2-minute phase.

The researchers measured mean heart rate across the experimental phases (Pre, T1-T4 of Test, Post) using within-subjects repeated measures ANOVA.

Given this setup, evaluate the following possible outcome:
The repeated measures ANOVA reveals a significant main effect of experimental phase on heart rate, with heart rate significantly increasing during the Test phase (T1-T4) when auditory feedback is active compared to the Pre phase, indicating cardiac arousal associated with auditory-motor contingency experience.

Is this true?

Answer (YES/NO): NO